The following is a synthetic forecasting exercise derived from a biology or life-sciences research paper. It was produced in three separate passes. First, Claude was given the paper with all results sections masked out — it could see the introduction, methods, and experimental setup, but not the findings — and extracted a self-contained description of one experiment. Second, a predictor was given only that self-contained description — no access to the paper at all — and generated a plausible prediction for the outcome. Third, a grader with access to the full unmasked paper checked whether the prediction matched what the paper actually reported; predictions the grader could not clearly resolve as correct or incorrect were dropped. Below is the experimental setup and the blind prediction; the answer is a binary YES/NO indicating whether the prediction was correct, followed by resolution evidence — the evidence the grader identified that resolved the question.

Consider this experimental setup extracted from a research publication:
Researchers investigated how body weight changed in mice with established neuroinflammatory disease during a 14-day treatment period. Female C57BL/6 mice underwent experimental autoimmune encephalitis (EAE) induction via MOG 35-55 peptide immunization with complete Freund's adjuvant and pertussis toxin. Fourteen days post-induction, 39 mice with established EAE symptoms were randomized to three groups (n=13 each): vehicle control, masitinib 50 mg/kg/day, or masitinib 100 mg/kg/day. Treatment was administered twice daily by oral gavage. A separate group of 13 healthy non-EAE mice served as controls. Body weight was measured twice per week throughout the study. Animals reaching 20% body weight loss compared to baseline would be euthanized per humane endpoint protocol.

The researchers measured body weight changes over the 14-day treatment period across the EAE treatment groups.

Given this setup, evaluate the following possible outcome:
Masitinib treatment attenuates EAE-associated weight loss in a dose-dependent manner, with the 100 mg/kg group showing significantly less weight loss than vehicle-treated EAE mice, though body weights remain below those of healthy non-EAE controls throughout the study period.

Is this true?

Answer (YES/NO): NO